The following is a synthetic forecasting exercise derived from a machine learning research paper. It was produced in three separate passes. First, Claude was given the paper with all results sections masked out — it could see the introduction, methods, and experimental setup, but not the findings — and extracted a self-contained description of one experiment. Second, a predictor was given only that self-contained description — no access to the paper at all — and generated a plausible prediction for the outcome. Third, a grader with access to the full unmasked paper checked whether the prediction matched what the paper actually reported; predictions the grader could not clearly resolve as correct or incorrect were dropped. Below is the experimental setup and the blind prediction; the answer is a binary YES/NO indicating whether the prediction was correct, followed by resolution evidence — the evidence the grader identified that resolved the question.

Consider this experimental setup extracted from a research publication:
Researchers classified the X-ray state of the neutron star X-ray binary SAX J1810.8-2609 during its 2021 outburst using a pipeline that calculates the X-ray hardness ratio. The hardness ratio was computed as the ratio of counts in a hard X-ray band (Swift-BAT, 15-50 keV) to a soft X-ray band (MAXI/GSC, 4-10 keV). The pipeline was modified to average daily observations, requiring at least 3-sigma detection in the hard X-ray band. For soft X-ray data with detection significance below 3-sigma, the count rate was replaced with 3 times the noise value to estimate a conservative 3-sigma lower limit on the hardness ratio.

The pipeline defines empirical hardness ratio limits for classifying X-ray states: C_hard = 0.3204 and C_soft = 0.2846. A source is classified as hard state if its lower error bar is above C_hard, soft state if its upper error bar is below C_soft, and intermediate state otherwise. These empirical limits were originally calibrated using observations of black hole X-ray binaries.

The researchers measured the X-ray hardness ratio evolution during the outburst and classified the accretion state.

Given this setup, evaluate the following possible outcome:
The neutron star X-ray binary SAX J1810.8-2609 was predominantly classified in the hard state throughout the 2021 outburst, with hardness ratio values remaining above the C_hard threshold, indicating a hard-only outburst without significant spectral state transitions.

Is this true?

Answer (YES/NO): YES